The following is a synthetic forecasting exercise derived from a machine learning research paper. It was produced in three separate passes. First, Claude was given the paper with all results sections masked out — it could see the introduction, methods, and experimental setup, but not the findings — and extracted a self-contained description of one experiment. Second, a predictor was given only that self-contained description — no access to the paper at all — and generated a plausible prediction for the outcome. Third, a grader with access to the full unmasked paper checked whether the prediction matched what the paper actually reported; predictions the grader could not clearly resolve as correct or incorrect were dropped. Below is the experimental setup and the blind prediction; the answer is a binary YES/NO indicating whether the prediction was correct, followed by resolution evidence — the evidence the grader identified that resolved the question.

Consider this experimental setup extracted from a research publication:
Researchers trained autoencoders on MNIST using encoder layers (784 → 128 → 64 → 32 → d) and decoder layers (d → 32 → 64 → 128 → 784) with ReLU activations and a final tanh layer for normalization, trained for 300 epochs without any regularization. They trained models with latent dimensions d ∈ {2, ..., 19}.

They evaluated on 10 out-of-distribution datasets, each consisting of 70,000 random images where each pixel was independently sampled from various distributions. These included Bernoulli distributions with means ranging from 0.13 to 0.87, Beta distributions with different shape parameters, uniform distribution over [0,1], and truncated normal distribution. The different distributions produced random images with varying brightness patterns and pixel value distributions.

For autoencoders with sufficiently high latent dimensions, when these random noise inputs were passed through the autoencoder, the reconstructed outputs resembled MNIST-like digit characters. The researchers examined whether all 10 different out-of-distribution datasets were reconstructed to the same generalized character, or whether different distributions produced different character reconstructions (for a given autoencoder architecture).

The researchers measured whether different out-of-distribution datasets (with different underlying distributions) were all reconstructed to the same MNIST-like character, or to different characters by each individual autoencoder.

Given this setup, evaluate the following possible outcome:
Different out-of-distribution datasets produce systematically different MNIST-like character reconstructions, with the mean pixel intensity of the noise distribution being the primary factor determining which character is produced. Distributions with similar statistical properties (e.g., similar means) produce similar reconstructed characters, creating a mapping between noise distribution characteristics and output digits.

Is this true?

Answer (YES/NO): NO